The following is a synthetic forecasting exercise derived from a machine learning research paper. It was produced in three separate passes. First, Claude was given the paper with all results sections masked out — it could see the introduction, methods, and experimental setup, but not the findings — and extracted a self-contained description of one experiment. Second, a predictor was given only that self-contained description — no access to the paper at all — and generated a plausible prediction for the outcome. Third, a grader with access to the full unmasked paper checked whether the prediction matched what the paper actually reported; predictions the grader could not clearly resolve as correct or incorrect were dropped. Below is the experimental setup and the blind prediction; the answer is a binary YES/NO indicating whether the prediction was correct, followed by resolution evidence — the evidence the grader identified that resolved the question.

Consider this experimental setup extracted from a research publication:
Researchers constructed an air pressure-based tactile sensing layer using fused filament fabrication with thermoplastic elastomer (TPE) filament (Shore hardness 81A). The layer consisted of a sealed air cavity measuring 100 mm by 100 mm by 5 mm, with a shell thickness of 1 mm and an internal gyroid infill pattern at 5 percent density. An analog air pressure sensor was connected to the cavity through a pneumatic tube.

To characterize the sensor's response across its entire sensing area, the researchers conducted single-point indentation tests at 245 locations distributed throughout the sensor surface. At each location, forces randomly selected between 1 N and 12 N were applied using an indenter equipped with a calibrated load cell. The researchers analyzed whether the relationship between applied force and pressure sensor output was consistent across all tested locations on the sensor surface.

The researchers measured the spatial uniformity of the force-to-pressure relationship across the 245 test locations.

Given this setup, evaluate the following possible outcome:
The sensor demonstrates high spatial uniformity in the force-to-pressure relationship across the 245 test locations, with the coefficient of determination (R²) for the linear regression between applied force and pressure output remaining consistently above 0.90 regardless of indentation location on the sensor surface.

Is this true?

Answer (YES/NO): NO